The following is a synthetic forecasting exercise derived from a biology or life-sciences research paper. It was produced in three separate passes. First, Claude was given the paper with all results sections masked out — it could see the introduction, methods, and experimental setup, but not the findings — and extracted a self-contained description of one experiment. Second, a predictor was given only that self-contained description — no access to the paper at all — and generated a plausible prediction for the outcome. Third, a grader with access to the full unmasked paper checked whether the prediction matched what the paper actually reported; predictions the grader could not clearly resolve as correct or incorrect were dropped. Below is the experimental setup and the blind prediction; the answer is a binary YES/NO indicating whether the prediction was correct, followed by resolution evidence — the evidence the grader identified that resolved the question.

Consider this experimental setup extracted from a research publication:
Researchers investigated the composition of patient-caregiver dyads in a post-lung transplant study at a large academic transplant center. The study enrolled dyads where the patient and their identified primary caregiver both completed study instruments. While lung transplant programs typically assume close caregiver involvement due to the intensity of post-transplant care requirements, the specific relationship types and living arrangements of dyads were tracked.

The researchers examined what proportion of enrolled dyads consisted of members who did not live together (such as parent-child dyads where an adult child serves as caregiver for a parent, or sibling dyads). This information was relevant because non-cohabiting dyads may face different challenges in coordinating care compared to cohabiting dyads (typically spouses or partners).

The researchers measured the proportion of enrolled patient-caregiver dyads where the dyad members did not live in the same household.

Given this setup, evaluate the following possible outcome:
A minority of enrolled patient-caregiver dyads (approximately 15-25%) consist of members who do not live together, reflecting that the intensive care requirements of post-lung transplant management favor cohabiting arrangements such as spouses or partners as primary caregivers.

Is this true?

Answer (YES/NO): YES